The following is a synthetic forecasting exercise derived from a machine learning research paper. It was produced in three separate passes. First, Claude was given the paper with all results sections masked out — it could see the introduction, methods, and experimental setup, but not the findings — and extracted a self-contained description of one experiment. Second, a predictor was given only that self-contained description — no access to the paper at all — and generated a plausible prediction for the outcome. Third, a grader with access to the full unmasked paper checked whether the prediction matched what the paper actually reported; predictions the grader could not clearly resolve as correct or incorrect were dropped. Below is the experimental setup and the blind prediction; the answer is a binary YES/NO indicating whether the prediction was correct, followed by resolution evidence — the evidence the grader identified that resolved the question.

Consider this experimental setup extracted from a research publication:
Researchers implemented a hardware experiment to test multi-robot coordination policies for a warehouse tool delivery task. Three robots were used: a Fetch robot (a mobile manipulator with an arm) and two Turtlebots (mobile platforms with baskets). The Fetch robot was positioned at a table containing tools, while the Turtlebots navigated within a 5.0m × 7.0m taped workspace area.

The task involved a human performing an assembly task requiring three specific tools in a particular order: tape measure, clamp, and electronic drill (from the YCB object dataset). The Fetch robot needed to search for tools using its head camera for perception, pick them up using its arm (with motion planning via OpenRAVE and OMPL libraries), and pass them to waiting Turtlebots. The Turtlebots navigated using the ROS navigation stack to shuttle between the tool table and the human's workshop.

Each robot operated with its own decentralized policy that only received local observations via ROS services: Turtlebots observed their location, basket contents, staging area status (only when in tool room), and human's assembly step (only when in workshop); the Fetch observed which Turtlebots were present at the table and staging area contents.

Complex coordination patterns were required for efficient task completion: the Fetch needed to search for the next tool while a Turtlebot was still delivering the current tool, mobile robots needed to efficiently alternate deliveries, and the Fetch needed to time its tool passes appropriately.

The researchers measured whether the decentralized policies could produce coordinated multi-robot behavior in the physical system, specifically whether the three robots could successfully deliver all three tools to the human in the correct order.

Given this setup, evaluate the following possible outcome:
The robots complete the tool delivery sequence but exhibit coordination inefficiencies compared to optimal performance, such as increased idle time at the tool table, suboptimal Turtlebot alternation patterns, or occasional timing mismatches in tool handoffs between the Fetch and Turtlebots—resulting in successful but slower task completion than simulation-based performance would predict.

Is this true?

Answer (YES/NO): NO